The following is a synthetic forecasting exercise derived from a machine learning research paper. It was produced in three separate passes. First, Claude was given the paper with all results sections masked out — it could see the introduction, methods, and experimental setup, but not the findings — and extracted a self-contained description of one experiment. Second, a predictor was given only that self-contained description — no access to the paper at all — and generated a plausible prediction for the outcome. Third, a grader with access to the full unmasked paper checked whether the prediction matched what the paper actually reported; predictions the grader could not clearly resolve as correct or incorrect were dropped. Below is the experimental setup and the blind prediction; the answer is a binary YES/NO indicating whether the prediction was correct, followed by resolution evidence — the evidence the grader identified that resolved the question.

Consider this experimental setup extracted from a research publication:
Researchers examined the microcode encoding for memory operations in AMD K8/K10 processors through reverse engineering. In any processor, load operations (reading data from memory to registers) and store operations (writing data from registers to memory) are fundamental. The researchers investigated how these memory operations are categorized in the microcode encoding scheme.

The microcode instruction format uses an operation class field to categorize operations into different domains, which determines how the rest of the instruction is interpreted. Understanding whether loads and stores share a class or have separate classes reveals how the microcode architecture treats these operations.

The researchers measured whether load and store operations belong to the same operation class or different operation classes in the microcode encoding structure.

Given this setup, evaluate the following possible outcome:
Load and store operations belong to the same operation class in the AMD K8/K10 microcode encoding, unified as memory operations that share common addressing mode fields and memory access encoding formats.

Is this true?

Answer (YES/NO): NO